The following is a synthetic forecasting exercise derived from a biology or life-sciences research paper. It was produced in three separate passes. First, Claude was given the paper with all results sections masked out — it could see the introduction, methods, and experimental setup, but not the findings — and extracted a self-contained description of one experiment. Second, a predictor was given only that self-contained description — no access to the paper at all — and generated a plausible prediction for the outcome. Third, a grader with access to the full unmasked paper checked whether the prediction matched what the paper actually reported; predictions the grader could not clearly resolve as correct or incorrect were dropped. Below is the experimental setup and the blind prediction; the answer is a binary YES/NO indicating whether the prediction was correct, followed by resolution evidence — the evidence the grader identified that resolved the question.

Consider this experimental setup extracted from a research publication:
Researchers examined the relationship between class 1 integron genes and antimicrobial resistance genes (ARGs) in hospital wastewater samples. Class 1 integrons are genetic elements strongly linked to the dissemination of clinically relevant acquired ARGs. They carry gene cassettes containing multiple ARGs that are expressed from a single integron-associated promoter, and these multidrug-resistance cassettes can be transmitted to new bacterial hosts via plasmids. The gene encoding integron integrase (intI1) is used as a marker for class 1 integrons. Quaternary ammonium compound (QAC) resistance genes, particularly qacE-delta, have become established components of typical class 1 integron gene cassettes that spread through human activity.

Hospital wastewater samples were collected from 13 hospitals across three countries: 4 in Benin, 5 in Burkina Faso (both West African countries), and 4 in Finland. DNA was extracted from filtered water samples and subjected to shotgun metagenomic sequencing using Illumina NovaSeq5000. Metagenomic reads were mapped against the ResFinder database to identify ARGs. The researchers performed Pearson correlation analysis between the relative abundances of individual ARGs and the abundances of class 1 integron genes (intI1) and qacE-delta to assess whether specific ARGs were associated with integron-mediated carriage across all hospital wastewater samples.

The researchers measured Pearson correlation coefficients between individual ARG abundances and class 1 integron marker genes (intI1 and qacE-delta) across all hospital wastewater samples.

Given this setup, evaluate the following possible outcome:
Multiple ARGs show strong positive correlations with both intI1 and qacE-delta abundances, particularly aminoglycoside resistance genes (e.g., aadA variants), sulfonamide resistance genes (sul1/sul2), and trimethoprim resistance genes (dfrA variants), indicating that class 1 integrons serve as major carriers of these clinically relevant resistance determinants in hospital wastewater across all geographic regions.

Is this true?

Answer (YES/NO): NO